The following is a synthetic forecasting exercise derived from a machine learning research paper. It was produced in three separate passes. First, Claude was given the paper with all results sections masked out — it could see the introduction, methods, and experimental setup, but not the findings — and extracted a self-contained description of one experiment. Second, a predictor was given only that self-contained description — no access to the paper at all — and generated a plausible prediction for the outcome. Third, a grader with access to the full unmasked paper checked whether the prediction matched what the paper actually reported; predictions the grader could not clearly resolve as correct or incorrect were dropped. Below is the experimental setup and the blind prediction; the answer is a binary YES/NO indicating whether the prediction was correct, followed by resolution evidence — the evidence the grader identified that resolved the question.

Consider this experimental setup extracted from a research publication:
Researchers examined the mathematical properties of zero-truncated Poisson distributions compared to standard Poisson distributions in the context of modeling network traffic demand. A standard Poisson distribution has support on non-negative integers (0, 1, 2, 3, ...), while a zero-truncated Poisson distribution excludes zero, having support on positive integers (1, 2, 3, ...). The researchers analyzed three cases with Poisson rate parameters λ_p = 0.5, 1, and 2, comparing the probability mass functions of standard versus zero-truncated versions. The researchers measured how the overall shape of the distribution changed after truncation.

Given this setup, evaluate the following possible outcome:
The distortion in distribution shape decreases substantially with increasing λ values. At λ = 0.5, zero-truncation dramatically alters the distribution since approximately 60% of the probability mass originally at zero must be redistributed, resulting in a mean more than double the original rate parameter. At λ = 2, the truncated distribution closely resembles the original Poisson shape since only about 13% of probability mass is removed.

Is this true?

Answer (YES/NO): NO